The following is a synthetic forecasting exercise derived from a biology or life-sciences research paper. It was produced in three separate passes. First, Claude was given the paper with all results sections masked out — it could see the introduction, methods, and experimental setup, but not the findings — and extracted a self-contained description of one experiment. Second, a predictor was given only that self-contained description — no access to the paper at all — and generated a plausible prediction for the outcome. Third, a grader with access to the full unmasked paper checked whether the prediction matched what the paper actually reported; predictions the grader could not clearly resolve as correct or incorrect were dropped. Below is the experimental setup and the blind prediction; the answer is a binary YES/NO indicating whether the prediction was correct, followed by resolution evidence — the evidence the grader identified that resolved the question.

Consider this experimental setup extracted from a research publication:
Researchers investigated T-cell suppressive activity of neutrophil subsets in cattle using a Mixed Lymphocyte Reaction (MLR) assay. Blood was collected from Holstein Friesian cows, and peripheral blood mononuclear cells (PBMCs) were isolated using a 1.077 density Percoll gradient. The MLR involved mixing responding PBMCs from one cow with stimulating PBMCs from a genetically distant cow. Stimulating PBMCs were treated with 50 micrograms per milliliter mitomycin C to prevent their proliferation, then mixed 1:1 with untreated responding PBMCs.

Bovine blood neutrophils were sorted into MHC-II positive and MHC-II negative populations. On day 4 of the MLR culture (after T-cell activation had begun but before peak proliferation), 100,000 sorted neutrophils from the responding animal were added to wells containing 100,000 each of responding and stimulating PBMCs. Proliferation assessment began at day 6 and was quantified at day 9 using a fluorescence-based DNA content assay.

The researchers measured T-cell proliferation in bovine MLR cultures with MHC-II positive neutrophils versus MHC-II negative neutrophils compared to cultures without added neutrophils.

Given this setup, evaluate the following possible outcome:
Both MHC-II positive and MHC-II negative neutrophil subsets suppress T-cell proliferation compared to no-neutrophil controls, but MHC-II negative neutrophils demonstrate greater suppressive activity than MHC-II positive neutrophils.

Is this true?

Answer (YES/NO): NO